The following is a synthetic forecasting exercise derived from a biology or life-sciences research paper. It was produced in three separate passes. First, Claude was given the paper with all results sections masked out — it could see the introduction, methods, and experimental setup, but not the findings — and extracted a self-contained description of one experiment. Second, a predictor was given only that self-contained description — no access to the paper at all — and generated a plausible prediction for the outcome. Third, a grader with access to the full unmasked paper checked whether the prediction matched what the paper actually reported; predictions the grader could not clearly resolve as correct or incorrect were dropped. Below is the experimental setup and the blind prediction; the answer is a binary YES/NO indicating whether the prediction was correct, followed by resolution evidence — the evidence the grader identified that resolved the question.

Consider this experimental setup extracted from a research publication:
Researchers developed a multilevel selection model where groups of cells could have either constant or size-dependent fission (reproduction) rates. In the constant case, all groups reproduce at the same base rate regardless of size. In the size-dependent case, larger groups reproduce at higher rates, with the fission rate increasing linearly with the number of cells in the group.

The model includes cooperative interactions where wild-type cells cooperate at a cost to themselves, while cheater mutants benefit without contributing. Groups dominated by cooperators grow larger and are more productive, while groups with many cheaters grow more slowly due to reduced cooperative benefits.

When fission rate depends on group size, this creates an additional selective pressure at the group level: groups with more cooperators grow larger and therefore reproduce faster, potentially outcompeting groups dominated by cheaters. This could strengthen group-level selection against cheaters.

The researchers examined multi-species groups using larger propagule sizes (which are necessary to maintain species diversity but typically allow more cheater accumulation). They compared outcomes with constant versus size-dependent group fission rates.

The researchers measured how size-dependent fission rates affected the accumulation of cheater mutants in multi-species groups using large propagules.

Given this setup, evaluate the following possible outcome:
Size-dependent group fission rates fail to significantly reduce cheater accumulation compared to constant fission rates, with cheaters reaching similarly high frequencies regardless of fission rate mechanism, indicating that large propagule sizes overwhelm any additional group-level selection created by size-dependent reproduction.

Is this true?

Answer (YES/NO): NO